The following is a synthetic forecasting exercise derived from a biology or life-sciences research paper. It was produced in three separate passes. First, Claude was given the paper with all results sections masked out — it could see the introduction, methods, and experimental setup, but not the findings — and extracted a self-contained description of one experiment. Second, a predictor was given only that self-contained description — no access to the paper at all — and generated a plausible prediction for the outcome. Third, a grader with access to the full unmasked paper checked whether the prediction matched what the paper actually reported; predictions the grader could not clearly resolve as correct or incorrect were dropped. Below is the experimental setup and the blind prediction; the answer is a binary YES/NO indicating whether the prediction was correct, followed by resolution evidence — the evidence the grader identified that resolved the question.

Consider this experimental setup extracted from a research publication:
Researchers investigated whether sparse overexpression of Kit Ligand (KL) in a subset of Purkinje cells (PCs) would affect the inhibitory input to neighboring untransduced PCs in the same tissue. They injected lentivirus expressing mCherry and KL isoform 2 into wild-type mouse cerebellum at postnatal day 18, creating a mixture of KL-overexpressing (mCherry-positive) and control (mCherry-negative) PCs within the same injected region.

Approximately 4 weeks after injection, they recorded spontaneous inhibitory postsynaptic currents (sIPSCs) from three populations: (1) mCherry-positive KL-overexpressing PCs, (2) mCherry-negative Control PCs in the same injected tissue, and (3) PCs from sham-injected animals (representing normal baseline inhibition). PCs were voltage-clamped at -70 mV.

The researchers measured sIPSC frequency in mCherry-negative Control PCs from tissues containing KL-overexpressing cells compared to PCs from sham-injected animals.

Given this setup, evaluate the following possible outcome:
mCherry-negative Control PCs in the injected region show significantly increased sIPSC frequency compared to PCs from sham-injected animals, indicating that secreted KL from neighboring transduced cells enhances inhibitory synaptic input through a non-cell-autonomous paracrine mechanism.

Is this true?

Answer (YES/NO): NO